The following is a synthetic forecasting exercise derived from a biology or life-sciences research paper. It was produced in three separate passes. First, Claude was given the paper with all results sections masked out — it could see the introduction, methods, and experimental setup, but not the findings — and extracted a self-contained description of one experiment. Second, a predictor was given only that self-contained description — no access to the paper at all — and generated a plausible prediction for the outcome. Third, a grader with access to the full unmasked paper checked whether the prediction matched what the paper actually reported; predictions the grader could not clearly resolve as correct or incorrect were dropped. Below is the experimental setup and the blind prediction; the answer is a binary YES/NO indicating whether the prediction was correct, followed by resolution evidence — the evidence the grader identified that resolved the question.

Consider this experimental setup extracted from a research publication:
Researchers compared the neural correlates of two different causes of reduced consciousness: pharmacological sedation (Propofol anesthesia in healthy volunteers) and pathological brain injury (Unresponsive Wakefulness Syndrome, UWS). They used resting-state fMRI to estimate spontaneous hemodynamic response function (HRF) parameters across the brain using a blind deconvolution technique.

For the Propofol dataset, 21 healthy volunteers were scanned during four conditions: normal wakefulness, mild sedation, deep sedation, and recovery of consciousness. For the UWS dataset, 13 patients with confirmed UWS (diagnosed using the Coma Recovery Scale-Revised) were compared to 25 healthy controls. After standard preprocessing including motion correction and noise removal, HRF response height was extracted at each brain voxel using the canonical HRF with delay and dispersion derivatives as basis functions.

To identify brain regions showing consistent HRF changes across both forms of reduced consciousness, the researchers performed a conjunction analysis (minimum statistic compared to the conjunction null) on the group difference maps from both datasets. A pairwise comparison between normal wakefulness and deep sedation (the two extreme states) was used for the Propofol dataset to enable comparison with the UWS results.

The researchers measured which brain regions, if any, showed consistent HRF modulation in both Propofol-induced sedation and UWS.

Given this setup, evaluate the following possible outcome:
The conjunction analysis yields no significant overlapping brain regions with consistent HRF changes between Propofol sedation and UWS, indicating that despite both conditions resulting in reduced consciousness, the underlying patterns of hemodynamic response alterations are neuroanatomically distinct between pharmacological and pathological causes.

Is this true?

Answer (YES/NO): NO